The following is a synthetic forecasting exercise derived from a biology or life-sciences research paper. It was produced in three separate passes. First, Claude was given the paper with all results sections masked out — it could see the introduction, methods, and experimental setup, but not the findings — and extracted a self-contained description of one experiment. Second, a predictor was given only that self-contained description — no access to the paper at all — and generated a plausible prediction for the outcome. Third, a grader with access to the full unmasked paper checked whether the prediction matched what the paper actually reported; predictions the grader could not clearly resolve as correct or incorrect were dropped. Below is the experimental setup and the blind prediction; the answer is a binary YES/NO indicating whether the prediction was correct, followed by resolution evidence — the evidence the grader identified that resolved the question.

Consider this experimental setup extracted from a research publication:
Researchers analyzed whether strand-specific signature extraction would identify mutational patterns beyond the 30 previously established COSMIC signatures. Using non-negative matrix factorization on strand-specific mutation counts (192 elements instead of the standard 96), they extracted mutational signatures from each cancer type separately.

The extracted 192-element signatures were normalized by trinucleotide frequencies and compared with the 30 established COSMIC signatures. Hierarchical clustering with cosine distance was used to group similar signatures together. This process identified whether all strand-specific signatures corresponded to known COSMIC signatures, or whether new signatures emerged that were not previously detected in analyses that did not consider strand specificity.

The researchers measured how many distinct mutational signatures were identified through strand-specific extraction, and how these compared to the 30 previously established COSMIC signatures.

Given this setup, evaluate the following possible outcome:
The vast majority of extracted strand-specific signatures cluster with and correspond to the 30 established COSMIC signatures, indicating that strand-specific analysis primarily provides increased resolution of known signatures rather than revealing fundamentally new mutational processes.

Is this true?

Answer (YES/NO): YES